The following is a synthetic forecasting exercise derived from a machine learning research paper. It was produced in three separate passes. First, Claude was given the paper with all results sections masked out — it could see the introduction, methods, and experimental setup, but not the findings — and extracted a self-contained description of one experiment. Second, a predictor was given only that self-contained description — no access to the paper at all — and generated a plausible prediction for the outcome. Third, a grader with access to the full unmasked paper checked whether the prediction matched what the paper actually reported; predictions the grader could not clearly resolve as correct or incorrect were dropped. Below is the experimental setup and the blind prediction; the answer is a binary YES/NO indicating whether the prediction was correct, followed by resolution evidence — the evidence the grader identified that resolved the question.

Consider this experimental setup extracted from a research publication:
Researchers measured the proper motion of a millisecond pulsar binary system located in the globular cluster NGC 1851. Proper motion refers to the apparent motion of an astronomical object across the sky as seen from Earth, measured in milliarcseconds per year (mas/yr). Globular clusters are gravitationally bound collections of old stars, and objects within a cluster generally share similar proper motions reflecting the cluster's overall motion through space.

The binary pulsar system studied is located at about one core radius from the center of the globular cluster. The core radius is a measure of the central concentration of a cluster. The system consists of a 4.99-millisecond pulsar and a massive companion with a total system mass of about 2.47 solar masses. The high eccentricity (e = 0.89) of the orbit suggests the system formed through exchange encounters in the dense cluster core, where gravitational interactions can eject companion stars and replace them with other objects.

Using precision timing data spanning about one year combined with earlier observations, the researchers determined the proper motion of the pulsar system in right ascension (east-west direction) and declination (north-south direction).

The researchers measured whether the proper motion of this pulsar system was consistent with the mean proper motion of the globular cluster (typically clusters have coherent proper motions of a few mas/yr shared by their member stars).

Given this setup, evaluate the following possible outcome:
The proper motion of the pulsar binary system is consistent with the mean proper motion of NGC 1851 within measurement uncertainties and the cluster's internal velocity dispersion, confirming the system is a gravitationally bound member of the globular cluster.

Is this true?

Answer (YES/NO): NO